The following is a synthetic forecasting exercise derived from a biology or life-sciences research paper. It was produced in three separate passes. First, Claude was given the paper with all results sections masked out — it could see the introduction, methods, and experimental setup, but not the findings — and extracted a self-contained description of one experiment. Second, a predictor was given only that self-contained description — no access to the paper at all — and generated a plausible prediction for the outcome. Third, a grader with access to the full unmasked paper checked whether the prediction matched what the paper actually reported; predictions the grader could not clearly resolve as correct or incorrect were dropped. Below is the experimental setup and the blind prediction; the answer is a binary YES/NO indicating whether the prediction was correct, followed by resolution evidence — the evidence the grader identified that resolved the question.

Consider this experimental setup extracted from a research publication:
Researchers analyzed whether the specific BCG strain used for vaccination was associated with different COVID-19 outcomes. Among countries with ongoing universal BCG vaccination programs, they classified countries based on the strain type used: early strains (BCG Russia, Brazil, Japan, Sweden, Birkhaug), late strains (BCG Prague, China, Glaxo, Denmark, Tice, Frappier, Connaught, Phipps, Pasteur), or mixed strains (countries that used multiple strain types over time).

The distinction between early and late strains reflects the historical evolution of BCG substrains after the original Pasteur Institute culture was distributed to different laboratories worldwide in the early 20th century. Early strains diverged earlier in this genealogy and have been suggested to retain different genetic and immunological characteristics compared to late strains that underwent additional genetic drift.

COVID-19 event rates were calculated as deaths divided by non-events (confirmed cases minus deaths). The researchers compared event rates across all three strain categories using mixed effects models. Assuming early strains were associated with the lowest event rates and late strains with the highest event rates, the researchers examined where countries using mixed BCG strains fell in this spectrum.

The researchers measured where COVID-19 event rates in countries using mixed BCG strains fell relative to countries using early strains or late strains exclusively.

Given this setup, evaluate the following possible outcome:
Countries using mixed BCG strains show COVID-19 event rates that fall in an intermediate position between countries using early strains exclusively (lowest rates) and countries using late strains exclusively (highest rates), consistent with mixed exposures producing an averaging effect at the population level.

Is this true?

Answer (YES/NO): NO